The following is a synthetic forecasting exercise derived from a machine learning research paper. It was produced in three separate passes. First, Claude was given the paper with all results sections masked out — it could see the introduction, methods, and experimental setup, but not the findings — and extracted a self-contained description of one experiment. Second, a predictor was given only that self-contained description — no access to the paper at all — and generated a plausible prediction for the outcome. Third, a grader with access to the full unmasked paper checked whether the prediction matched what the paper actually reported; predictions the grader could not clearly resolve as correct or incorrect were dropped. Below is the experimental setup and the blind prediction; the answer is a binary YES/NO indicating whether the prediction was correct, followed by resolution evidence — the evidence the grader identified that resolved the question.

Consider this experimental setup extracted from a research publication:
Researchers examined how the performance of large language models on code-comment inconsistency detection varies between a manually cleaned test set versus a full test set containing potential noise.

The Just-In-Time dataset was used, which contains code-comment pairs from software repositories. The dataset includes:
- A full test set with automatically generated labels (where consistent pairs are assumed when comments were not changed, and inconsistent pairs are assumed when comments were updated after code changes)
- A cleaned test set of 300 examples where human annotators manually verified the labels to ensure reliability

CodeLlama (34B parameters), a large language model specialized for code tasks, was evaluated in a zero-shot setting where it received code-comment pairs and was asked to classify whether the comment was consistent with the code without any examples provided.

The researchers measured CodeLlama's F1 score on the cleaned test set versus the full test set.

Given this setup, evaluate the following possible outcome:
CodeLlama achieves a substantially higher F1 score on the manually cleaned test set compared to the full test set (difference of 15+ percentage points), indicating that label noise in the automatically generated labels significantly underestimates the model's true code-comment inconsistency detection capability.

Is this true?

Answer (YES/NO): NO